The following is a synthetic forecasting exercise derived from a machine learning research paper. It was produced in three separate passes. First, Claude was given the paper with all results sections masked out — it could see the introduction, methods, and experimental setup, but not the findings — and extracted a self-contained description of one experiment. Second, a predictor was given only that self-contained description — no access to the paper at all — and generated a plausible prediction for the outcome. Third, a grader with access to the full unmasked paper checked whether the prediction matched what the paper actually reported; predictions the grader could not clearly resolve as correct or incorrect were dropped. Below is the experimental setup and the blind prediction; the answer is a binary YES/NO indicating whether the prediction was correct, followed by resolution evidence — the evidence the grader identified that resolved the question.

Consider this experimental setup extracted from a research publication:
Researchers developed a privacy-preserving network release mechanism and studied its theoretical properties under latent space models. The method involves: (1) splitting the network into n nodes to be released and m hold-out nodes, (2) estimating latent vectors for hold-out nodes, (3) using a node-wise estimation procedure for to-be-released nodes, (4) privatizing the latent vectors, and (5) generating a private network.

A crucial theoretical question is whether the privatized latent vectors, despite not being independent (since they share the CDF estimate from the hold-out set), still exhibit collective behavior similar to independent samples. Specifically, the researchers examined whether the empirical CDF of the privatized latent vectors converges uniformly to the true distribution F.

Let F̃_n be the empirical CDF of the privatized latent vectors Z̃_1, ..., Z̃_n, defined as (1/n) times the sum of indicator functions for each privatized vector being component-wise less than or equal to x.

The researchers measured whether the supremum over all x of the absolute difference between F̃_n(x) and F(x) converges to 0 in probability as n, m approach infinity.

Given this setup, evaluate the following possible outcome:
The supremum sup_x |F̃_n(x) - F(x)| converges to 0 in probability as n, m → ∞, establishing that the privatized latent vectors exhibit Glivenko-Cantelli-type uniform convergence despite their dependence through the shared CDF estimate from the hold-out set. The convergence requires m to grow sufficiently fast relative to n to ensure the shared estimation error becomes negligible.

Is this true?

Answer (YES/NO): YES